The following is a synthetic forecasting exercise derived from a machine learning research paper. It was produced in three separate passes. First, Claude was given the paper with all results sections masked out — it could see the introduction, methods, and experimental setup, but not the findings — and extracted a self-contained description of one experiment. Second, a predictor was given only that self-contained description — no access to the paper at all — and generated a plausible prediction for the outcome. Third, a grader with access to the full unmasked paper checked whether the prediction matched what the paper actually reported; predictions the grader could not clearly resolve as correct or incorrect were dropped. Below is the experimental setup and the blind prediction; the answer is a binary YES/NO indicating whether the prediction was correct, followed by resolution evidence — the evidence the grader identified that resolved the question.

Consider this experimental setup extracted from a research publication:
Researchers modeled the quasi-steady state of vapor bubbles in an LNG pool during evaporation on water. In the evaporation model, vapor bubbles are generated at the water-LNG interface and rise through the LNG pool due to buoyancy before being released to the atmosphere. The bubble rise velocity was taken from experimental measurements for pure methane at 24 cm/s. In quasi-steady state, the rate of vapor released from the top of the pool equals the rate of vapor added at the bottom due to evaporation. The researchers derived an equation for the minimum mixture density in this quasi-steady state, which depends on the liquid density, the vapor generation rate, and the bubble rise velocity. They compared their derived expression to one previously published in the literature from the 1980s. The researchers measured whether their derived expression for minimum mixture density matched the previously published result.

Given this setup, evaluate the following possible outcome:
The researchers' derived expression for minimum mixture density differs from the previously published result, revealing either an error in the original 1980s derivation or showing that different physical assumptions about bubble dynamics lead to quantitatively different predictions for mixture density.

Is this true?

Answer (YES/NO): NO